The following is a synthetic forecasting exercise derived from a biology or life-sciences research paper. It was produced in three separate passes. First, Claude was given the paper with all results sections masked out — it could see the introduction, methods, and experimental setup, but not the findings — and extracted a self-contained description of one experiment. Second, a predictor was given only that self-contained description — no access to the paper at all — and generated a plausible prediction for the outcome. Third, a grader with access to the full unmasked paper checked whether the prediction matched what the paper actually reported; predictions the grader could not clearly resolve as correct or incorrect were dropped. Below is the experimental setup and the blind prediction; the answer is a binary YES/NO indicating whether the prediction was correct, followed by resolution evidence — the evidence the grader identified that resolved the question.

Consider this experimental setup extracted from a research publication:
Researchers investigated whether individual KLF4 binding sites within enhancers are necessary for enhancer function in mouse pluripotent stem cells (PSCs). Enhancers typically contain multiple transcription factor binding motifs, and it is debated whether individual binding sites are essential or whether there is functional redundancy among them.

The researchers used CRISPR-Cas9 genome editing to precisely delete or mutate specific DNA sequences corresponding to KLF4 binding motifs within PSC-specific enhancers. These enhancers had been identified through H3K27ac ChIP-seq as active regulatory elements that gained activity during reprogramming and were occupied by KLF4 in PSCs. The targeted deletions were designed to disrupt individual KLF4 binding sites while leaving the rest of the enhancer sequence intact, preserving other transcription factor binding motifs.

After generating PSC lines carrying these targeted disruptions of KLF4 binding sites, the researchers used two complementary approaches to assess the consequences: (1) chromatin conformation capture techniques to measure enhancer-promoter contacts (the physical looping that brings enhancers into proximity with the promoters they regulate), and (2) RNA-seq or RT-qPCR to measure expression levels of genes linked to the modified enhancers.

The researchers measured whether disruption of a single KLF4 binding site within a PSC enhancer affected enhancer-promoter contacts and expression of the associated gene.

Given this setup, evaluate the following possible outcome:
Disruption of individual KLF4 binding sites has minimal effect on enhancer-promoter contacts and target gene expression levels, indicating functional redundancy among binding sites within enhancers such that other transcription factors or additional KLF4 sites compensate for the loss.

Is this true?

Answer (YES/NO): NO